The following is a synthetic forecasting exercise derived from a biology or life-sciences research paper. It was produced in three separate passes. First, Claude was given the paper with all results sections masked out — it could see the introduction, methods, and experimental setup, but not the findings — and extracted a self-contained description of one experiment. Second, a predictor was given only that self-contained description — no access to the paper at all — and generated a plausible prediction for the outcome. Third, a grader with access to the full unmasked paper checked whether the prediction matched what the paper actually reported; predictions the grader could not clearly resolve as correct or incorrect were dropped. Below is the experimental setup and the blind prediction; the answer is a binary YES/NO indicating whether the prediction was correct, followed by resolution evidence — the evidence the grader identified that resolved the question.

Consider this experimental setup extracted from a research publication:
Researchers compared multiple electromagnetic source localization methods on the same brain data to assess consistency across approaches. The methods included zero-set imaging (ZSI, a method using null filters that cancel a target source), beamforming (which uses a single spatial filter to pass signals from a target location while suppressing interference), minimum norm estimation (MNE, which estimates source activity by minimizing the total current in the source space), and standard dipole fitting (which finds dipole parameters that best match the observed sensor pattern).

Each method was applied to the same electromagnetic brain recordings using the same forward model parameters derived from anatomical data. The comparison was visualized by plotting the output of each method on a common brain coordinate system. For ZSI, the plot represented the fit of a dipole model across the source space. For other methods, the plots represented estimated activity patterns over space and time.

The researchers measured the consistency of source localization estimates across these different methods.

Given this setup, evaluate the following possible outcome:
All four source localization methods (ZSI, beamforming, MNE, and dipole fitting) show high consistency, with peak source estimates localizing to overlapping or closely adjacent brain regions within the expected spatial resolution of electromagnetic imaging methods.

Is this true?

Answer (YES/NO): NO